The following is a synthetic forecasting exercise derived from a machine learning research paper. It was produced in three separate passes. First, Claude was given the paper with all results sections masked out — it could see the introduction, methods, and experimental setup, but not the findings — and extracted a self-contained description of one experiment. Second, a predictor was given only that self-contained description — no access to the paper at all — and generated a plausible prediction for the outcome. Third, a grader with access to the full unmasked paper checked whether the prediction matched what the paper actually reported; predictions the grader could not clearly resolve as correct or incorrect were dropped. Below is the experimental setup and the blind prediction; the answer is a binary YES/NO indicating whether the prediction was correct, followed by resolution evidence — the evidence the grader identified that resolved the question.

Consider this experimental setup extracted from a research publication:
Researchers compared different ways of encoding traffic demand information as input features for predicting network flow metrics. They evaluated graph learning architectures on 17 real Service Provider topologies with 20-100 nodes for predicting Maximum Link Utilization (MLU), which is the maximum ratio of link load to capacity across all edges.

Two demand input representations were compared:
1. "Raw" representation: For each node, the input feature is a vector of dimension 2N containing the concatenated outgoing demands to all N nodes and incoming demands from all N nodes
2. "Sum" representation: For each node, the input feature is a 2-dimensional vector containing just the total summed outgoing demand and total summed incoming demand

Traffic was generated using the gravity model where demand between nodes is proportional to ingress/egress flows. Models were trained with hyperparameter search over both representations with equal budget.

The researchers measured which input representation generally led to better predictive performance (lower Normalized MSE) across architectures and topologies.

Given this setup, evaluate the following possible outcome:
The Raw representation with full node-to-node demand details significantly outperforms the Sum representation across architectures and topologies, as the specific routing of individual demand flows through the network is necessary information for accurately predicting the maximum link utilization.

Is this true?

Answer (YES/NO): NO